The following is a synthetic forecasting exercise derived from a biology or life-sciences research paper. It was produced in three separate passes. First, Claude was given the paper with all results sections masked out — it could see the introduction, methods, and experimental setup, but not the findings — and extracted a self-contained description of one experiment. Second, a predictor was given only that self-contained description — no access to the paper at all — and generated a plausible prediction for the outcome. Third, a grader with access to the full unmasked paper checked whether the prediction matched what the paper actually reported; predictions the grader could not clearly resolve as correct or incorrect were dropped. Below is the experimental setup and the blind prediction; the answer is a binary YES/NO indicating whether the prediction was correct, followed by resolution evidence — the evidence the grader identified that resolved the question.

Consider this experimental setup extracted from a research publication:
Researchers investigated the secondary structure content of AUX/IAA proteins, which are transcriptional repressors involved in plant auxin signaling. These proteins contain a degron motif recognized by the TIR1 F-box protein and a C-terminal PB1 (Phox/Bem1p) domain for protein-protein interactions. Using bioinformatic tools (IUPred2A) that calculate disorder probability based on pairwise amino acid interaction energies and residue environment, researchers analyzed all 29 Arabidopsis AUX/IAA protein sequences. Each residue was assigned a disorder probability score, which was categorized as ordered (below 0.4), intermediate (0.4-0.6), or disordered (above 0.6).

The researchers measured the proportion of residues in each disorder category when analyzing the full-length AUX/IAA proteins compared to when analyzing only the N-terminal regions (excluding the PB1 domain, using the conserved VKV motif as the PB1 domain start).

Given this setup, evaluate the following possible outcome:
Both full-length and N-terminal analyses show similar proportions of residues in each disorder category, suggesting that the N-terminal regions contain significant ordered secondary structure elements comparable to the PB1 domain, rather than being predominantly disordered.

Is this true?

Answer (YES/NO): NO